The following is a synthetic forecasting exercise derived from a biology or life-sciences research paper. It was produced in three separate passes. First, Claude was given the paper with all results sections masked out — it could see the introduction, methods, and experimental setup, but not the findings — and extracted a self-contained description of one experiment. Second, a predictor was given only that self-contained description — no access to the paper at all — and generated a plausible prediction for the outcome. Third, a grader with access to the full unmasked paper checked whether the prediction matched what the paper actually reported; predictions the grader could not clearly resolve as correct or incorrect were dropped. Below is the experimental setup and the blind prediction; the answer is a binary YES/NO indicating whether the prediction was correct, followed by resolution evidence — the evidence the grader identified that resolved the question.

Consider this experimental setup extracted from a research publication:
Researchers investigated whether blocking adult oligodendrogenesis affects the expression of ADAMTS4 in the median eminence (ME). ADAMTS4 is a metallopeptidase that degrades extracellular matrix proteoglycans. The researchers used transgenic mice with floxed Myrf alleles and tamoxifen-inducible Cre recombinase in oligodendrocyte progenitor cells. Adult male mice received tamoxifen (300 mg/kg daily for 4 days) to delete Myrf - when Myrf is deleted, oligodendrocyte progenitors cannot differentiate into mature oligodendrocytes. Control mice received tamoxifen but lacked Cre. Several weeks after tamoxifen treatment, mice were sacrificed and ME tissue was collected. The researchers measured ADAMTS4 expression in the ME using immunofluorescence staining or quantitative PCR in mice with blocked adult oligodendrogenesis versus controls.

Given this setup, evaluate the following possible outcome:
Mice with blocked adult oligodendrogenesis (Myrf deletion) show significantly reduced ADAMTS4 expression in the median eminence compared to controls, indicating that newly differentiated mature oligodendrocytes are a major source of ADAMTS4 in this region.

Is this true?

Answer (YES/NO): YES